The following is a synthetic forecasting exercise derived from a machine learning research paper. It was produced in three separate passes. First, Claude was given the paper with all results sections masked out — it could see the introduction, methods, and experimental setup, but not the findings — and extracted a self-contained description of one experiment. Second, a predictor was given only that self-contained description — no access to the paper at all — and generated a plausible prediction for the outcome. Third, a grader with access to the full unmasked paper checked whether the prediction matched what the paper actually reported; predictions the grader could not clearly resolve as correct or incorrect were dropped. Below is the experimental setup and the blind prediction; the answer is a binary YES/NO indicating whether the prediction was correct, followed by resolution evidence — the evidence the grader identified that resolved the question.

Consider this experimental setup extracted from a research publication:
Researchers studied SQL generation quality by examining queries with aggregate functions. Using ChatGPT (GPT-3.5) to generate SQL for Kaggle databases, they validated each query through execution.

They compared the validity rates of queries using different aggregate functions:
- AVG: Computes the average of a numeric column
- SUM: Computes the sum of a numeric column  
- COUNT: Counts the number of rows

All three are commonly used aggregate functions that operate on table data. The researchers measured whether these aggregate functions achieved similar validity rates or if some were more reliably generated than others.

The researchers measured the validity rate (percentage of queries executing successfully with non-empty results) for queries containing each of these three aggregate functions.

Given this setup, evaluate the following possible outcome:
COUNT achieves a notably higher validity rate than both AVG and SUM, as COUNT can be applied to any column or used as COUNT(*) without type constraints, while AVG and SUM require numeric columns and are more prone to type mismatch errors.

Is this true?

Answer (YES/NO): YES